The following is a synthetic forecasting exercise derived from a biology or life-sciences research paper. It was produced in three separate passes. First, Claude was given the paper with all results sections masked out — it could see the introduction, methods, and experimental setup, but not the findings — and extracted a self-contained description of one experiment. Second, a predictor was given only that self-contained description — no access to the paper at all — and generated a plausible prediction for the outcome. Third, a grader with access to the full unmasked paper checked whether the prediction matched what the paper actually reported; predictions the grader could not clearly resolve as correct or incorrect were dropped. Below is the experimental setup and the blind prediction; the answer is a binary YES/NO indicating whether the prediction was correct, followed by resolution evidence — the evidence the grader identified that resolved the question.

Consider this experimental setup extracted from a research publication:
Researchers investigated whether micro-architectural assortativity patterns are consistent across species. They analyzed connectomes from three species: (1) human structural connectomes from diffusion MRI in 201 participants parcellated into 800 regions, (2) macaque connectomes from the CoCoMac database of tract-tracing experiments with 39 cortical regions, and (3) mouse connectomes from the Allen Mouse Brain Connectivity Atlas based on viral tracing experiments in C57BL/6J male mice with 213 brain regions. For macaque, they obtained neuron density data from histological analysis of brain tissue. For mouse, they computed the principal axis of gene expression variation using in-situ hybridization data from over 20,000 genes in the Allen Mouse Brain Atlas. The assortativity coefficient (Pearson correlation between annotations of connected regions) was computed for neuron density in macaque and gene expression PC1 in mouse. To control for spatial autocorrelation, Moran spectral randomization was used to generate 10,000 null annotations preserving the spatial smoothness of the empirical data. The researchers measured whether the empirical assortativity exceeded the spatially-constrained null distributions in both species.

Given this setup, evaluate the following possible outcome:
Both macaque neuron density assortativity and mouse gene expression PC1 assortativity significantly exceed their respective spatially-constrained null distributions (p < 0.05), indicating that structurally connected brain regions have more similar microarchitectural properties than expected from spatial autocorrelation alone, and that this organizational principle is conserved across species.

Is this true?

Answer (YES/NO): NO